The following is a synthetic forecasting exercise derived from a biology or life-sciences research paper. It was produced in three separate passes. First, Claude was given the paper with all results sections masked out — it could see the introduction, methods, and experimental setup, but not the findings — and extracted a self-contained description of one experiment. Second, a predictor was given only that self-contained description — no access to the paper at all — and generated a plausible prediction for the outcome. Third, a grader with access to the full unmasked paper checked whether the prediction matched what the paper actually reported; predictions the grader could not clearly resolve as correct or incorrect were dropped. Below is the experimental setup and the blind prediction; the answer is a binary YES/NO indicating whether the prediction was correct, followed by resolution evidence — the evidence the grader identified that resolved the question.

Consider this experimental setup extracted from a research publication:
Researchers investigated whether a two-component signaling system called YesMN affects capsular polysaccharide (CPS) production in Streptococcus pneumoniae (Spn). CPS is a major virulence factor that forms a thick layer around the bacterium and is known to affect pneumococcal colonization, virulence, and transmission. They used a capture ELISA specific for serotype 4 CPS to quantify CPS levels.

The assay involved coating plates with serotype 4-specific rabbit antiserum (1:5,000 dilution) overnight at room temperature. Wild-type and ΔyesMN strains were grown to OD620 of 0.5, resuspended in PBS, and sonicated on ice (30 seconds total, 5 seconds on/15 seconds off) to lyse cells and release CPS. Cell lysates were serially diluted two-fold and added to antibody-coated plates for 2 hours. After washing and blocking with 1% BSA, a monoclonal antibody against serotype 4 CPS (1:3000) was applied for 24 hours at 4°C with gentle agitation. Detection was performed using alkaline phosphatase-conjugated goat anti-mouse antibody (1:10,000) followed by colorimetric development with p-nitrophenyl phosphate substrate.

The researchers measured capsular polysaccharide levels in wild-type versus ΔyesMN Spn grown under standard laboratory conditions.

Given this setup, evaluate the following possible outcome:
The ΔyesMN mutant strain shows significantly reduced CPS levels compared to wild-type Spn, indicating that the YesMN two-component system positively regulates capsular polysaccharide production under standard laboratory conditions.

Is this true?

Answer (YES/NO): NO